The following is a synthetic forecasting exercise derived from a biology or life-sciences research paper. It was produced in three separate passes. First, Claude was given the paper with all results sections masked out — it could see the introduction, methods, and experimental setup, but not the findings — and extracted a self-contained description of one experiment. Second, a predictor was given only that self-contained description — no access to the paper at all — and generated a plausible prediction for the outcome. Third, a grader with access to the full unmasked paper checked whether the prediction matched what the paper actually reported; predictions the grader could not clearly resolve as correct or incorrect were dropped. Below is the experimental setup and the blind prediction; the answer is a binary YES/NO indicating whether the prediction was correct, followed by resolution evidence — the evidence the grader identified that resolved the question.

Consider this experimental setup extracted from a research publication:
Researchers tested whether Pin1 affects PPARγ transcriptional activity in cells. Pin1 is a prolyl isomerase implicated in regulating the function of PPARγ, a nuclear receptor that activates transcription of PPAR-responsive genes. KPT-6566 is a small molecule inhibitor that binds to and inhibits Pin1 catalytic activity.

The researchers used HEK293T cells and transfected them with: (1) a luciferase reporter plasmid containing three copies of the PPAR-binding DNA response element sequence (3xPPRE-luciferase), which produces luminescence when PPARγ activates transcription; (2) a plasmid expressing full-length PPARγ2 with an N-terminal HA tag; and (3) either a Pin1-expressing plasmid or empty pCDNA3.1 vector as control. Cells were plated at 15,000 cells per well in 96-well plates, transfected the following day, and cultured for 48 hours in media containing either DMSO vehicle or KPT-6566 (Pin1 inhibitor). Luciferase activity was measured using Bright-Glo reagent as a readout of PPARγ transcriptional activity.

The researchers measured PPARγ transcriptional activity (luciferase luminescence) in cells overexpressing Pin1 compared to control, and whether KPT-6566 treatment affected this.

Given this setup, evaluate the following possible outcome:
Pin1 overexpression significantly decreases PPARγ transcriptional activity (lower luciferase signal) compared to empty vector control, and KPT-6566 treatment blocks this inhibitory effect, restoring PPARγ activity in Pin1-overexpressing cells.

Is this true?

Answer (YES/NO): NO